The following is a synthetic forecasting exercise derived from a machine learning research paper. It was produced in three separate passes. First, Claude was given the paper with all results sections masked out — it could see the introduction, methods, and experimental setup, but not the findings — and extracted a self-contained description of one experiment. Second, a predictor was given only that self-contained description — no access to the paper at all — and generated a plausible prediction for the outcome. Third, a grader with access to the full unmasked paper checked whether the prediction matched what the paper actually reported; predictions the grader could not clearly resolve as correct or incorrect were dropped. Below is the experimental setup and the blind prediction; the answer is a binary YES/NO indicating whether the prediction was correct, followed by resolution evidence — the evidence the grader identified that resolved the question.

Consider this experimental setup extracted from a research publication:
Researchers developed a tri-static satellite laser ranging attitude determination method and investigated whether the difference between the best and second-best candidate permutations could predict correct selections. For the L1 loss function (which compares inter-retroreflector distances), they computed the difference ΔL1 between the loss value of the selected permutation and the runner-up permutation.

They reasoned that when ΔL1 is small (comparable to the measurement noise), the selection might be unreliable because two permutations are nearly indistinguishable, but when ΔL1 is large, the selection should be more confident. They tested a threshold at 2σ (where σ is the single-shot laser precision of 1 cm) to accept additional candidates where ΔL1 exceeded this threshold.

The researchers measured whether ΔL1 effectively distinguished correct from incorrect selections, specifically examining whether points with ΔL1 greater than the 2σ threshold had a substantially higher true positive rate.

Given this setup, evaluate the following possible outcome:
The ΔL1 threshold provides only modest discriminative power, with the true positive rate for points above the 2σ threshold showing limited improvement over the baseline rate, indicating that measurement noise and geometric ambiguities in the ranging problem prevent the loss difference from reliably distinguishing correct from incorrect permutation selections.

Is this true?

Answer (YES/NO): NO